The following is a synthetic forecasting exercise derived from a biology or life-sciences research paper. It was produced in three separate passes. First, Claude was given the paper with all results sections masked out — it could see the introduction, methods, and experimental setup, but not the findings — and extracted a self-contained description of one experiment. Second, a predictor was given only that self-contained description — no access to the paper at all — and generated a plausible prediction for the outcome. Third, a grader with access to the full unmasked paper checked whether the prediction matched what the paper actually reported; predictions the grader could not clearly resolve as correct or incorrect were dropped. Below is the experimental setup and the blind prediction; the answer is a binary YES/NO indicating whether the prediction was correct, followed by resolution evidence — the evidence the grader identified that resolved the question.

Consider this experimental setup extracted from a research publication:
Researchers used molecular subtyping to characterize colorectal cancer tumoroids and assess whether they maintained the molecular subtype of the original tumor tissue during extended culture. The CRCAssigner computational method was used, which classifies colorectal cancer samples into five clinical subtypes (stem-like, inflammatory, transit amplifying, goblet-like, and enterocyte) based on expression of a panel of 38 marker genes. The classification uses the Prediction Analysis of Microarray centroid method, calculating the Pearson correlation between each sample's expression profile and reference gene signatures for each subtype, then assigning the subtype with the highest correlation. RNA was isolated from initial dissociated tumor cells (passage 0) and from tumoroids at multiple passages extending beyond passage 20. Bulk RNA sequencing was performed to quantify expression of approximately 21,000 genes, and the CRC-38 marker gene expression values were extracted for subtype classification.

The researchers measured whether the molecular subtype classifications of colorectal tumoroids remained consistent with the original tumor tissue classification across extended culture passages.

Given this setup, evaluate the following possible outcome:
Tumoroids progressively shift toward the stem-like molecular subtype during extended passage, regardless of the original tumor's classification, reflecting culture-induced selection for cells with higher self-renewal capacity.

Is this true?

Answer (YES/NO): NO